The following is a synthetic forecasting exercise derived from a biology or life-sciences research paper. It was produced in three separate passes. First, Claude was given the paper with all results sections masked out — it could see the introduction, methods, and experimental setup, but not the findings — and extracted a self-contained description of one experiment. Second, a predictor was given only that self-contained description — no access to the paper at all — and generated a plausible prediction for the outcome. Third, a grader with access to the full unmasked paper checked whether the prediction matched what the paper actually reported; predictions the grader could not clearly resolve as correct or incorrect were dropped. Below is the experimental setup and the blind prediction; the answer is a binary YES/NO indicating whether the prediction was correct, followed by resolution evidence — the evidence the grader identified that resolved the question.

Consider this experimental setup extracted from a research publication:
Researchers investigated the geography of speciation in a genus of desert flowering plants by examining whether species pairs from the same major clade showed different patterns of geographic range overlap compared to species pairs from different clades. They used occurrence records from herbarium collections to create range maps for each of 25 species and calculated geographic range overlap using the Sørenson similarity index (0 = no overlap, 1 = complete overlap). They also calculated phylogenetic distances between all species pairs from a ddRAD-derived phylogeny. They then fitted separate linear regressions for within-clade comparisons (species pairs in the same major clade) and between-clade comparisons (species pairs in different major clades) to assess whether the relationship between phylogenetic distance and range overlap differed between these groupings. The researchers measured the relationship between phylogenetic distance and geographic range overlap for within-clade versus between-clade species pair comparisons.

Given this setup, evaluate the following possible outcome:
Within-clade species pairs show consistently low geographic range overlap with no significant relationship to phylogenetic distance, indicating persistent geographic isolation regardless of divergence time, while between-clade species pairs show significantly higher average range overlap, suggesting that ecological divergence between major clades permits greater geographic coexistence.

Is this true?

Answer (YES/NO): NO